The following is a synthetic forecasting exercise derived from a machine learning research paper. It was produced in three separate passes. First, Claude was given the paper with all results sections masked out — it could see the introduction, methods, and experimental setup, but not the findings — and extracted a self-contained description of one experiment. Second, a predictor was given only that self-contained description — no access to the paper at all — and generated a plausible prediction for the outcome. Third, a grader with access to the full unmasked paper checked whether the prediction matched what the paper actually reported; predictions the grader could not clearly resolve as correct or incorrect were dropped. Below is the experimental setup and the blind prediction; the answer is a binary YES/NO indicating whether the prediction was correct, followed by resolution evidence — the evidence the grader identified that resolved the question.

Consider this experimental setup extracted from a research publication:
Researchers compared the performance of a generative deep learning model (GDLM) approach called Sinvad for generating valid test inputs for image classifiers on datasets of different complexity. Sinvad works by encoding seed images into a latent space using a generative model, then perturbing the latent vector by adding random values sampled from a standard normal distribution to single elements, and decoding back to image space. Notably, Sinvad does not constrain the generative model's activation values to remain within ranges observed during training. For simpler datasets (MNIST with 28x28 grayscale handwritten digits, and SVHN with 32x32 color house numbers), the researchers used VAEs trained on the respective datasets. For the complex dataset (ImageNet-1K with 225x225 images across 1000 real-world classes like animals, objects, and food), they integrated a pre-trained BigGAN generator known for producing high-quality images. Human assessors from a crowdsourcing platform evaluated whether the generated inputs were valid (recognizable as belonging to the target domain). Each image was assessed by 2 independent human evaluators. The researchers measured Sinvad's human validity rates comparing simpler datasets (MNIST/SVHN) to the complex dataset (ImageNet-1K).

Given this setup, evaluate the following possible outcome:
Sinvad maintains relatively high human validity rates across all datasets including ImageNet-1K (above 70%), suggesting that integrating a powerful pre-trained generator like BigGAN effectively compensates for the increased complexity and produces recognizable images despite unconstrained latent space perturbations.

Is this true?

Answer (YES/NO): NO